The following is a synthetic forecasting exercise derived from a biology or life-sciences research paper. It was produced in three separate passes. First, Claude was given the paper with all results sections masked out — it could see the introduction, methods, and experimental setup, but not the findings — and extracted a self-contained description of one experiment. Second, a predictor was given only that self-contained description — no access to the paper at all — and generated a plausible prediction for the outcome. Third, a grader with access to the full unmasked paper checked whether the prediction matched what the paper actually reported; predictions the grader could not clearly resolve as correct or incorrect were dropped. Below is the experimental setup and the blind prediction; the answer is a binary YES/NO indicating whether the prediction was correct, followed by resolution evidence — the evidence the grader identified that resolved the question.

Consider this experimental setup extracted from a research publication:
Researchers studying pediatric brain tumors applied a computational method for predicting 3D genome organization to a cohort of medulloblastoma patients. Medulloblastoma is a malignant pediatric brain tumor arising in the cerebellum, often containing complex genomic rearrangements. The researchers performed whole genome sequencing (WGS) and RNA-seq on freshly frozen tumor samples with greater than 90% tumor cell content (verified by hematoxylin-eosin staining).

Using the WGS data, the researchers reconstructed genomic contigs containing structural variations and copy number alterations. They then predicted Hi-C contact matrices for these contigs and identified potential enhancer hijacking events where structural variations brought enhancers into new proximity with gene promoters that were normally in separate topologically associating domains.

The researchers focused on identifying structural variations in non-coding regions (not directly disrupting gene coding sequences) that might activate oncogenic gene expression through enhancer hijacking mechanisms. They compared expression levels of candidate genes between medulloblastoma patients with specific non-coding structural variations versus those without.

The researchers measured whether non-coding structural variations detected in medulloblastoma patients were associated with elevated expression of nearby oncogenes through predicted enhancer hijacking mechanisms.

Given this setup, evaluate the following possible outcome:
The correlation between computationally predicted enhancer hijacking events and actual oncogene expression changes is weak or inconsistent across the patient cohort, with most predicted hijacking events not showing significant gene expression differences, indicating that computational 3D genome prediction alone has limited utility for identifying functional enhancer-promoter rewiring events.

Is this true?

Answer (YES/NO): NO